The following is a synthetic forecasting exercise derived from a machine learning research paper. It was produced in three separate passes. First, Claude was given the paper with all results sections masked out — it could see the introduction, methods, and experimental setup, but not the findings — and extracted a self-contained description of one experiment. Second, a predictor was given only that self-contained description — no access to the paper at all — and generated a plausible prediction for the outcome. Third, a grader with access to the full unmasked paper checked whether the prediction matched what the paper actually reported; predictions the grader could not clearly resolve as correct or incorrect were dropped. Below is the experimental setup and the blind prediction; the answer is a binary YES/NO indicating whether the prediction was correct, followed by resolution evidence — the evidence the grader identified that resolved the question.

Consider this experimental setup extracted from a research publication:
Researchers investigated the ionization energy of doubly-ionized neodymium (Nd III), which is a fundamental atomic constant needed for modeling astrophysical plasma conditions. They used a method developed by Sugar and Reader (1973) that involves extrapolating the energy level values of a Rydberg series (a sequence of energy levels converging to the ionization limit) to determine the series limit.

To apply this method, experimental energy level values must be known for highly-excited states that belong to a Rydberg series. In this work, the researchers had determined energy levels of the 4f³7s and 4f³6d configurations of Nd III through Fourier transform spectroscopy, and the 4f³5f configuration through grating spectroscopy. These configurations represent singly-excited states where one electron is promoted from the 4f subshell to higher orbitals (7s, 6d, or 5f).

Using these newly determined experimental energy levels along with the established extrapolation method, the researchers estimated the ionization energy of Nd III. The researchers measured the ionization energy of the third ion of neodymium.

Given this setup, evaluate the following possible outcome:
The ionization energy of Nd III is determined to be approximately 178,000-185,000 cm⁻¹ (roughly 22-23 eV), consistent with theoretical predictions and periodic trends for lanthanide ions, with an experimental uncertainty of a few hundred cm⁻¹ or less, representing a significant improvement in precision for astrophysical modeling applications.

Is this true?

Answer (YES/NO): YES